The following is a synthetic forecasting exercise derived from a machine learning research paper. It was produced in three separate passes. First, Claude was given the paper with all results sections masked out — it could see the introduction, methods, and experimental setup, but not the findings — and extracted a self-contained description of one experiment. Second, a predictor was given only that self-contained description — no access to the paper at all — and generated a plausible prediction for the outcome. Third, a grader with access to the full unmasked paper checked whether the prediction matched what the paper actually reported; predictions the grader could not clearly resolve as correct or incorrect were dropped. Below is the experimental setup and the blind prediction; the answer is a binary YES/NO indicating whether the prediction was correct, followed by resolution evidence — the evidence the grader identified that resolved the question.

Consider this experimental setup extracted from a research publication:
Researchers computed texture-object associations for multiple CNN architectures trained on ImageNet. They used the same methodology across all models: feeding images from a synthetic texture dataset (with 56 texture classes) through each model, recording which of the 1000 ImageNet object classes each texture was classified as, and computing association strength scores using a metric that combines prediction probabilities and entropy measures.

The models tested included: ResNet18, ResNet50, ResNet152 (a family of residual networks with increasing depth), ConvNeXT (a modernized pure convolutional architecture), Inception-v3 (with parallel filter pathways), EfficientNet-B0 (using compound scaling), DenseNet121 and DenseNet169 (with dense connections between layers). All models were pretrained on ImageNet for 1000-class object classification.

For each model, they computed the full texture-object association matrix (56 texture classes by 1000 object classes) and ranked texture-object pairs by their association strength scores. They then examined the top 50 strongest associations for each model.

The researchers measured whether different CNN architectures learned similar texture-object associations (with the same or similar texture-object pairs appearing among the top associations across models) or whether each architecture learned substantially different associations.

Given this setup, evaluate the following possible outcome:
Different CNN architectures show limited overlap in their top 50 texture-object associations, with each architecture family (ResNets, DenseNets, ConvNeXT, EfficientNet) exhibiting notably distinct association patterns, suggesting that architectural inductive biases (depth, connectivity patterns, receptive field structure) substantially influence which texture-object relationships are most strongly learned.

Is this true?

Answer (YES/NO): NO